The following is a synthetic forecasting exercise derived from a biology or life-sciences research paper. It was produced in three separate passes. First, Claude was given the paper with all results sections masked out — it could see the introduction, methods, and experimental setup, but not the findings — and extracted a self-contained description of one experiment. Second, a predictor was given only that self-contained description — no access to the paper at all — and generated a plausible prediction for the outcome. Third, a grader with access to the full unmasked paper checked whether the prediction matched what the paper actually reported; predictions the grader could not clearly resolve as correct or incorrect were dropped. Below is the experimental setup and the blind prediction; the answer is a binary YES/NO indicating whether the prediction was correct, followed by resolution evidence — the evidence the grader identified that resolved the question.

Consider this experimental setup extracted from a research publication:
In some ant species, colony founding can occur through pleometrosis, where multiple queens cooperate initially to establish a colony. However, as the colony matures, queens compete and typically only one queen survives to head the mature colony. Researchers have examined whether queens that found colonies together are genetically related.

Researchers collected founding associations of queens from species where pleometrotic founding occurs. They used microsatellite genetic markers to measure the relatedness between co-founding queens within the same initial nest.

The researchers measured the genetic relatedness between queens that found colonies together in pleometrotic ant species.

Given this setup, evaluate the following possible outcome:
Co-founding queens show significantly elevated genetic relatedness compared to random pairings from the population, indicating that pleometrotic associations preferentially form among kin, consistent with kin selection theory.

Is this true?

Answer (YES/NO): NO